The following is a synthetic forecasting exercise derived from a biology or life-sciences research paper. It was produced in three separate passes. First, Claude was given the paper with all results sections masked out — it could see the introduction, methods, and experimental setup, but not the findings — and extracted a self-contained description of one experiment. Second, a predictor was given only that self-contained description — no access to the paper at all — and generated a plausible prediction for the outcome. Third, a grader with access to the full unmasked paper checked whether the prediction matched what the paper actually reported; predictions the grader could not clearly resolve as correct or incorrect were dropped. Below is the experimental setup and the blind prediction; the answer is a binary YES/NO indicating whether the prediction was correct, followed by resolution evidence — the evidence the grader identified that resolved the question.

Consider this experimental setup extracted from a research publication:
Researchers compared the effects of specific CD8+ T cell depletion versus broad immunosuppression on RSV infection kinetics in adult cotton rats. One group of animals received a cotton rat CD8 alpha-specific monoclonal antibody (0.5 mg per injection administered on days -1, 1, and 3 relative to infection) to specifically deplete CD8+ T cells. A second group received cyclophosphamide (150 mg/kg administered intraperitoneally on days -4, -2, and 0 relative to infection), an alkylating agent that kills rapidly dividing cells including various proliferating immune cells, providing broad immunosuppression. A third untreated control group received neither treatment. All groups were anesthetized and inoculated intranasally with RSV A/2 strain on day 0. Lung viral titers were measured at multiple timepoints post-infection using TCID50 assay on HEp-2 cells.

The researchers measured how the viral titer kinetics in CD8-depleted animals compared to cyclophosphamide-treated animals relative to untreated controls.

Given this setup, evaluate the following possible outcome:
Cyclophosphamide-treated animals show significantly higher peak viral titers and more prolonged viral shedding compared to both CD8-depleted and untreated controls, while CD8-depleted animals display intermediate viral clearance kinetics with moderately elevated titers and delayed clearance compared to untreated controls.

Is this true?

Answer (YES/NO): NO